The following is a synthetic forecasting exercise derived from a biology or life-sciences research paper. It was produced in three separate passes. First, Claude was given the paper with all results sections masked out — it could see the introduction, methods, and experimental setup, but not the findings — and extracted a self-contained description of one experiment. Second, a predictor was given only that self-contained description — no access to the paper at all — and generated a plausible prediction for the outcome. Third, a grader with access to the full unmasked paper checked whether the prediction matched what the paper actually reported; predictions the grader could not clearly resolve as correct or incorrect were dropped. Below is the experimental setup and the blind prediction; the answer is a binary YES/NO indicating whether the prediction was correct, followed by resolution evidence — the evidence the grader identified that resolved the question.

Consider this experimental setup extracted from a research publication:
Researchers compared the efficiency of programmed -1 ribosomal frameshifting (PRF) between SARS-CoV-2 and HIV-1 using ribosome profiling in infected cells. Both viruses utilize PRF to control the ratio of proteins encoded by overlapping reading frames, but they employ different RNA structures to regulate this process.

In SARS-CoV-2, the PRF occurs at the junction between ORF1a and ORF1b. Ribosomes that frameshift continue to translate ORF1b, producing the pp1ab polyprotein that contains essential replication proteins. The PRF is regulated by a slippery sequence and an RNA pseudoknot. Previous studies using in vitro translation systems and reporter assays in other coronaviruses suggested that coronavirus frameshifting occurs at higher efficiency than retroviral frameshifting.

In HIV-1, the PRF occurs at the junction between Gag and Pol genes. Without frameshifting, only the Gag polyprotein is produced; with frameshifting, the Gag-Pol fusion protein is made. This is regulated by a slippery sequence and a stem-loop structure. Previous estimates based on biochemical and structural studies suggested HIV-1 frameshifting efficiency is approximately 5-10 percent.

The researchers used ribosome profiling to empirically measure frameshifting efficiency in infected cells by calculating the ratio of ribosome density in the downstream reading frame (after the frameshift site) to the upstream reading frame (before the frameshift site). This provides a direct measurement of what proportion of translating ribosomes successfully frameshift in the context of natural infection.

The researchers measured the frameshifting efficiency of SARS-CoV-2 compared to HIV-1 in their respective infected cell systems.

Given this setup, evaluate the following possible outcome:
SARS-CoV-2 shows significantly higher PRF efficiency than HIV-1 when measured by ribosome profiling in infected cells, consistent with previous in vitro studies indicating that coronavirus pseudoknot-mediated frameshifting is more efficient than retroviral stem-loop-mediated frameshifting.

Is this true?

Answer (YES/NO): YES